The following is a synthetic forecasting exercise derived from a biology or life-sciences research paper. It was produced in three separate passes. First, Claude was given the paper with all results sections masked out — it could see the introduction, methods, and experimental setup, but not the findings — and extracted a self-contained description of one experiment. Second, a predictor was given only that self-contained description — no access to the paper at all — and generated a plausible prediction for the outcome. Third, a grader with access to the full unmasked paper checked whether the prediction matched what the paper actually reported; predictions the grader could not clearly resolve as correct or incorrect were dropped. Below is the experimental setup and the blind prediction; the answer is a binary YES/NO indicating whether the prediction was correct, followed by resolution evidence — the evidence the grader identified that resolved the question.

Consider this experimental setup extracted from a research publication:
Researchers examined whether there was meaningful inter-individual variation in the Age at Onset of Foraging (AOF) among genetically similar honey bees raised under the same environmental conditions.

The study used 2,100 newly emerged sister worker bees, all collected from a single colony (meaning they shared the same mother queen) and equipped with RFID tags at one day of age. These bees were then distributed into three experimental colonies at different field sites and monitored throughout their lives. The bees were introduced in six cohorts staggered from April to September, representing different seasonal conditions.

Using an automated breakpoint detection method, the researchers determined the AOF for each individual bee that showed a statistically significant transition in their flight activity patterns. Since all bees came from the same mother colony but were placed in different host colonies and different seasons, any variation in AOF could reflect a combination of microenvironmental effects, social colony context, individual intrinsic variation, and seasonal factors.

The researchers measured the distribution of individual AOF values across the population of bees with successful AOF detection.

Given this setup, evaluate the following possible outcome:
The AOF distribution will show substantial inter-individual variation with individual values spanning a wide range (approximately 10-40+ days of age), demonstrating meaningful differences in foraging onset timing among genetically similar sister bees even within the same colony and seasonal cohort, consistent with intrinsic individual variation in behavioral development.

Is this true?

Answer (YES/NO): YES